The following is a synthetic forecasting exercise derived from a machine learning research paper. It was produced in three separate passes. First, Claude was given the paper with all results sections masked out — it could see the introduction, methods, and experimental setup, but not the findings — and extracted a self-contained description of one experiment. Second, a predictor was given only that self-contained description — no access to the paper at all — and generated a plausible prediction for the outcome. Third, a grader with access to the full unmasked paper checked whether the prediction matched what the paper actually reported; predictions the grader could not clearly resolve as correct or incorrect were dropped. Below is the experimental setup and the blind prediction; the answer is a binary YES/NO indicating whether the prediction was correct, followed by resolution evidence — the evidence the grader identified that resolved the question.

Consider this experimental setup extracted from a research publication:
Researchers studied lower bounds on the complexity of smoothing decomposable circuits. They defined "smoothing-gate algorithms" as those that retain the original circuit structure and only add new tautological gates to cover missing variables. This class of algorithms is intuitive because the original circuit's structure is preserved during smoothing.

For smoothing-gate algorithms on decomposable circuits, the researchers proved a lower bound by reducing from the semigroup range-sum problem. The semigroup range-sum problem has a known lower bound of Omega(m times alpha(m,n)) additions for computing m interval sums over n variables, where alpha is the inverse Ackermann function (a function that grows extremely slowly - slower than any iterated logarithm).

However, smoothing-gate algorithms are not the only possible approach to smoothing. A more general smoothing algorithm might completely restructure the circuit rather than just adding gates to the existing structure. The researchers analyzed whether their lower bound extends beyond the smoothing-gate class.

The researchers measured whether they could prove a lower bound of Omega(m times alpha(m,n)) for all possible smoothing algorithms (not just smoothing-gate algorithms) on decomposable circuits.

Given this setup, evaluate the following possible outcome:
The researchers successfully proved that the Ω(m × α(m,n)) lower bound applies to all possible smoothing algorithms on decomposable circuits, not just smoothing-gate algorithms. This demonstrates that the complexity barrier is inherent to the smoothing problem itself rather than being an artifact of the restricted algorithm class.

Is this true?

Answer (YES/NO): NO